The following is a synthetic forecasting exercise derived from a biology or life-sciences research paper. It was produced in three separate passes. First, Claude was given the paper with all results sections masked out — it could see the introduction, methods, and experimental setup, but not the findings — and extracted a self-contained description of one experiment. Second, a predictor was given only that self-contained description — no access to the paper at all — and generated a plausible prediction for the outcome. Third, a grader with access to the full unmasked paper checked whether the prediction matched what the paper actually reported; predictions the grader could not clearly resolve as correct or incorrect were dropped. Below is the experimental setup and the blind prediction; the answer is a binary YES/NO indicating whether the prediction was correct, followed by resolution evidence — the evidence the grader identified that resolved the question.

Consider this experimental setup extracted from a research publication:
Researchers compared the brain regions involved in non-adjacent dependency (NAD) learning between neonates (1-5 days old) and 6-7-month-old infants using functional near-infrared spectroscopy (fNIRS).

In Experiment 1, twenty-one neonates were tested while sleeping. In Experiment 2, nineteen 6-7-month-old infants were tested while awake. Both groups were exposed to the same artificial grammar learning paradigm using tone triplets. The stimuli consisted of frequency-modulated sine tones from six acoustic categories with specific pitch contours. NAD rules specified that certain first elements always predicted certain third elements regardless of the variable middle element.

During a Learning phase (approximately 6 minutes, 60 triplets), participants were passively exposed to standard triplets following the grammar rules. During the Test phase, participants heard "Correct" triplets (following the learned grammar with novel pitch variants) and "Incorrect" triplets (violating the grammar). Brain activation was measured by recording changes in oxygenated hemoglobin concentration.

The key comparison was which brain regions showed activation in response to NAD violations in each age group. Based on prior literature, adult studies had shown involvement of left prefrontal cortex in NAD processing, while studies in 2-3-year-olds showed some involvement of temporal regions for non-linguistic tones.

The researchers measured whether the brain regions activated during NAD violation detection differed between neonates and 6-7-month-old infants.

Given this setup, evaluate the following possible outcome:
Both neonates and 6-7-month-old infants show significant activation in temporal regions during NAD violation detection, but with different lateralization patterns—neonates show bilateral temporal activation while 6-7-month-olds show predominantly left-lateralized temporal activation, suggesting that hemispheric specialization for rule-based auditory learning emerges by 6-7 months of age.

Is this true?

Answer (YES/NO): NO